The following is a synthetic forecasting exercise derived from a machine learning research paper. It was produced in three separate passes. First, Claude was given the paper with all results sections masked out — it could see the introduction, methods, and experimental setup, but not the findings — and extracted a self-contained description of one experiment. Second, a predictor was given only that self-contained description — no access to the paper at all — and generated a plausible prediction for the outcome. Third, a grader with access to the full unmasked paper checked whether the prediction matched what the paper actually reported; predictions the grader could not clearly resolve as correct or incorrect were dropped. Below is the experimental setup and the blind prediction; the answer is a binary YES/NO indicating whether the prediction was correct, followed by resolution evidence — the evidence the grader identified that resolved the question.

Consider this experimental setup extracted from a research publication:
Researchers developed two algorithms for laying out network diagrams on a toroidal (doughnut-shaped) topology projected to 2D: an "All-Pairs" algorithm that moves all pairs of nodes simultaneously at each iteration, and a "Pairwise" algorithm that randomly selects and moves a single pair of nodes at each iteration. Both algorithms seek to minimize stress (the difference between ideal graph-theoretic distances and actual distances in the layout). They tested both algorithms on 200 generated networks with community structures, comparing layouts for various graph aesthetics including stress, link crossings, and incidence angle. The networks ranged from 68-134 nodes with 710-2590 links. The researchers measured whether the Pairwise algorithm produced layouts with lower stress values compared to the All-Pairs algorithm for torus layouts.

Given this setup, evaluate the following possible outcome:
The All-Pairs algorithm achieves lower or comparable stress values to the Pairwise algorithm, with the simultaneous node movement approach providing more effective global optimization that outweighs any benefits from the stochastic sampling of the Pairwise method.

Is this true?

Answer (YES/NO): NO